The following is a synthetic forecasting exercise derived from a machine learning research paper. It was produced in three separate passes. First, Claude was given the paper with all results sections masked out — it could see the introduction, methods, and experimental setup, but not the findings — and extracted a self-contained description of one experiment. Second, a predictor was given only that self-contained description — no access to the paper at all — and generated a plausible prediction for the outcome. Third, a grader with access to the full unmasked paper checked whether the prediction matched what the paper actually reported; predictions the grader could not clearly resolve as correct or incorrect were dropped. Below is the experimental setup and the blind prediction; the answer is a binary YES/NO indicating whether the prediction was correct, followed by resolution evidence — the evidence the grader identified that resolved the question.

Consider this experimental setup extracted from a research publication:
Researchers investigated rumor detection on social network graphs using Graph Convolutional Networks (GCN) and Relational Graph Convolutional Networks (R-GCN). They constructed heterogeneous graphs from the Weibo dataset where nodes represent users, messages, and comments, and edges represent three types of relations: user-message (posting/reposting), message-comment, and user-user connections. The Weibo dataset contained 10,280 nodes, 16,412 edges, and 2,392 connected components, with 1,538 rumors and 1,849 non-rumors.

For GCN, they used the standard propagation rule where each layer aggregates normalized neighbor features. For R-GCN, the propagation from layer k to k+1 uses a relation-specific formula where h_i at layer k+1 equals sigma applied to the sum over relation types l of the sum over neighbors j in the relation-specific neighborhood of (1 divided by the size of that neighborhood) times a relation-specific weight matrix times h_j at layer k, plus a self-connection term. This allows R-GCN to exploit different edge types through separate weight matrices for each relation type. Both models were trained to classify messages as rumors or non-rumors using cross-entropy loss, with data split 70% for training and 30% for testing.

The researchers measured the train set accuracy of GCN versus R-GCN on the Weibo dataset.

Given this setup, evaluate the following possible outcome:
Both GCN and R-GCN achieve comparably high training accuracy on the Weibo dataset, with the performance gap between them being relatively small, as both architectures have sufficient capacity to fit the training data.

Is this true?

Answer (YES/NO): NO